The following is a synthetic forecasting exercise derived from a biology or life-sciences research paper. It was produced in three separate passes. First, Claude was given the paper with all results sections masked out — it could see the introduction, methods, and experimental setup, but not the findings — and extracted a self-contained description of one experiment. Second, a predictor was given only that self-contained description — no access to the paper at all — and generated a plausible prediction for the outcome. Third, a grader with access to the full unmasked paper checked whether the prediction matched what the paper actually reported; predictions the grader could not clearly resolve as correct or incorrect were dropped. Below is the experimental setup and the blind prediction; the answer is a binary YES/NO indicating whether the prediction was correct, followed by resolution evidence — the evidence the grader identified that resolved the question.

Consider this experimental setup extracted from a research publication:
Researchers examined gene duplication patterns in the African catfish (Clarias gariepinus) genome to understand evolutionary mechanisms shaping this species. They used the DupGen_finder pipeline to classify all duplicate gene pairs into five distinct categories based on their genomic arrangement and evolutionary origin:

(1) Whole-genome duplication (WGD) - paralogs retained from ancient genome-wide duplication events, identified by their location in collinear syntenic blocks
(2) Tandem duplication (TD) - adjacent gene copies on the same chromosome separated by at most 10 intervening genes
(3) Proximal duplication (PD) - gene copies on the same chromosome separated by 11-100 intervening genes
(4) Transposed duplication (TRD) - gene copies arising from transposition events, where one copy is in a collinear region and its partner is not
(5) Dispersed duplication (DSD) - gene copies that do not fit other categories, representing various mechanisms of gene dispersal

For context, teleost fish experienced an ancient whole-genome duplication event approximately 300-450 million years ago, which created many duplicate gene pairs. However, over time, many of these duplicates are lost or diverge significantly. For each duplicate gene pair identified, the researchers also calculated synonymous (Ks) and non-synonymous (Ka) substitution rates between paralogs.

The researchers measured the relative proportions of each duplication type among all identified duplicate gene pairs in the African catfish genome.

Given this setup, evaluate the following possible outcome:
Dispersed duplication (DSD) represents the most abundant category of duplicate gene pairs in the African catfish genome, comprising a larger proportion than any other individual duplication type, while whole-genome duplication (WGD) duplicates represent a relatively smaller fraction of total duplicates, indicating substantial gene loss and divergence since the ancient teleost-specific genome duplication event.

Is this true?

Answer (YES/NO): YES